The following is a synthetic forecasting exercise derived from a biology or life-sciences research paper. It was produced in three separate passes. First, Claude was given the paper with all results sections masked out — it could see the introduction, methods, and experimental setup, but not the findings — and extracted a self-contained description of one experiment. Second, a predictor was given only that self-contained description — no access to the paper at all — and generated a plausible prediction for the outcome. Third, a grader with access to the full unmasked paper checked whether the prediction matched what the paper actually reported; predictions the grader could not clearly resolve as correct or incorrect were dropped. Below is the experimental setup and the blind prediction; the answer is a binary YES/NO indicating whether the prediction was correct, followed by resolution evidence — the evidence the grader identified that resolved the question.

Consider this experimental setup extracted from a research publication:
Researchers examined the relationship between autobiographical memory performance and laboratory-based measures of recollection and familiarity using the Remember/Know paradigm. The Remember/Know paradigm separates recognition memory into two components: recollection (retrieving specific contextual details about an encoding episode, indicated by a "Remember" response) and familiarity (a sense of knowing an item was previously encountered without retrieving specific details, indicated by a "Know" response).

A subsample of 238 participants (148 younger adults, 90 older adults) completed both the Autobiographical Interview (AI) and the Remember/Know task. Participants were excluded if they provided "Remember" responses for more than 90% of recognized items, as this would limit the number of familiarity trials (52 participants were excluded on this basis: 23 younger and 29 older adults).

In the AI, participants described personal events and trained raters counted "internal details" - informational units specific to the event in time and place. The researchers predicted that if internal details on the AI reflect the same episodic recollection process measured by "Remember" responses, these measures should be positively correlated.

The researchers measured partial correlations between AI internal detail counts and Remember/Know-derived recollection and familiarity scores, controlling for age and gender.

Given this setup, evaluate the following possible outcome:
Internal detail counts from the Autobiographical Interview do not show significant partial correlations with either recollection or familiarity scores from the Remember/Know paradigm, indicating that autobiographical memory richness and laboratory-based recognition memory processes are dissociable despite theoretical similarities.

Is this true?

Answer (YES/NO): YES